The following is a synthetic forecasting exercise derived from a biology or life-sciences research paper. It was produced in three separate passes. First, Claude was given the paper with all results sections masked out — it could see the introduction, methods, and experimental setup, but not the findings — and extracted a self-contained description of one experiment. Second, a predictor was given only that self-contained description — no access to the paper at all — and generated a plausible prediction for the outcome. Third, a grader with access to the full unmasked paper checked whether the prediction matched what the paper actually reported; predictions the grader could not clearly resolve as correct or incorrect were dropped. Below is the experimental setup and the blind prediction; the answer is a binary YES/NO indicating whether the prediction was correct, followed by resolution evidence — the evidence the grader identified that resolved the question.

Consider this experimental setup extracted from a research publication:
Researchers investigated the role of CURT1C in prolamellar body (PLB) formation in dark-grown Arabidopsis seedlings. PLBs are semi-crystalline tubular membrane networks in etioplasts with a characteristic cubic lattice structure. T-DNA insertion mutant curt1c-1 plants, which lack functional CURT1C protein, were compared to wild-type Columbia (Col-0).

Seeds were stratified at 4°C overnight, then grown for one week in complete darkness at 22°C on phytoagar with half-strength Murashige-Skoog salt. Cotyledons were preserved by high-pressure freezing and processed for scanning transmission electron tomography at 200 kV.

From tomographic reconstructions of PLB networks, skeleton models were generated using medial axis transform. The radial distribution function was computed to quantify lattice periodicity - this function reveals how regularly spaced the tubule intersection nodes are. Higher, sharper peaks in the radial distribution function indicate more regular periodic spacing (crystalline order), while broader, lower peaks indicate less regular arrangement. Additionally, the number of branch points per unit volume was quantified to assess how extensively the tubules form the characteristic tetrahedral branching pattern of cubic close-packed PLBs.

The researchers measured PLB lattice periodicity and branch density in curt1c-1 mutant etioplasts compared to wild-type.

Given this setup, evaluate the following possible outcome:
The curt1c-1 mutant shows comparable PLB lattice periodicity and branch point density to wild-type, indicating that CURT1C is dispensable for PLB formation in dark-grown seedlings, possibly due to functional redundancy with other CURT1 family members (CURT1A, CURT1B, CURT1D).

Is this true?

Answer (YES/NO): NO